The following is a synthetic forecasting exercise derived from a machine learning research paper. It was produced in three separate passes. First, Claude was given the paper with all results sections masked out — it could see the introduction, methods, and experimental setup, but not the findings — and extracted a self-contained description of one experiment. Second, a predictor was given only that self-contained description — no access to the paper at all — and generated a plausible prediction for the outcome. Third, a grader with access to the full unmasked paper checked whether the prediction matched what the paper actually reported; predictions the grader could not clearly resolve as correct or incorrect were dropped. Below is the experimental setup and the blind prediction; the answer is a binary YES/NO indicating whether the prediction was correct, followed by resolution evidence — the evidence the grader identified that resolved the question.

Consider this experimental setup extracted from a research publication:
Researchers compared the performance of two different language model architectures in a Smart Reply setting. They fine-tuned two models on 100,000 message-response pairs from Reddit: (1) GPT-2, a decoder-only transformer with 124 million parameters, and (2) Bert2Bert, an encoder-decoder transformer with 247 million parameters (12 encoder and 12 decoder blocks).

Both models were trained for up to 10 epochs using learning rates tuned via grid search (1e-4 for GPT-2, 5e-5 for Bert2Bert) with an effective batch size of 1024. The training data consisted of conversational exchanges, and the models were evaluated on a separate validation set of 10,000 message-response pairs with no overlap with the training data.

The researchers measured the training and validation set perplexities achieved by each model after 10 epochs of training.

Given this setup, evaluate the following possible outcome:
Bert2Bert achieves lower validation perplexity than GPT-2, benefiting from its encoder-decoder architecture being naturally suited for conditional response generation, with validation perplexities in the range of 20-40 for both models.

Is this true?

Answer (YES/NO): NO